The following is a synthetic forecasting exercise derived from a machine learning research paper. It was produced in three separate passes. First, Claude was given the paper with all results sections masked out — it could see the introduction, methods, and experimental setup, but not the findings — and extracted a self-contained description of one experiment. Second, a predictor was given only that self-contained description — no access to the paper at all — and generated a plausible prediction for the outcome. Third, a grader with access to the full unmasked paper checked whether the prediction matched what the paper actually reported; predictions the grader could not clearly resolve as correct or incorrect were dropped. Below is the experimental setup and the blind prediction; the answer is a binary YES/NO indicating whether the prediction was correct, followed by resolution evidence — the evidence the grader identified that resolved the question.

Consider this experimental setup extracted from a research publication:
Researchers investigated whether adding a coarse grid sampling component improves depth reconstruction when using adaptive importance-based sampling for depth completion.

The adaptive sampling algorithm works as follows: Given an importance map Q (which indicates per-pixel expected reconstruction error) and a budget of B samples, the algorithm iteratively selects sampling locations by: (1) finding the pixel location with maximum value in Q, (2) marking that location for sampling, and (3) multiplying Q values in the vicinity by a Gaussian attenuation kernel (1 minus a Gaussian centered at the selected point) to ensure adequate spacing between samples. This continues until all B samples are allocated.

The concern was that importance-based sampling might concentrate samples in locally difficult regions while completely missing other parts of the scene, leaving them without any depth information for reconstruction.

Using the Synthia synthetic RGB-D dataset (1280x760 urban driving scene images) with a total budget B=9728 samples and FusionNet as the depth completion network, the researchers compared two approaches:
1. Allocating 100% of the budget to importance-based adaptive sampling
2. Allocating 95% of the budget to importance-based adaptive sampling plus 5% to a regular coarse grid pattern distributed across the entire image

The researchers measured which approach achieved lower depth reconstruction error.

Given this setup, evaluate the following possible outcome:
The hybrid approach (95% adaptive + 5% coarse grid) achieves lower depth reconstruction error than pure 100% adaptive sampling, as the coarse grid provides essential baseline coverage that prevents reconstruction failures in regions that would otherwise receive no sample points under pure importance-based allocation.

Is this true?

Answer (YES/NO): YES